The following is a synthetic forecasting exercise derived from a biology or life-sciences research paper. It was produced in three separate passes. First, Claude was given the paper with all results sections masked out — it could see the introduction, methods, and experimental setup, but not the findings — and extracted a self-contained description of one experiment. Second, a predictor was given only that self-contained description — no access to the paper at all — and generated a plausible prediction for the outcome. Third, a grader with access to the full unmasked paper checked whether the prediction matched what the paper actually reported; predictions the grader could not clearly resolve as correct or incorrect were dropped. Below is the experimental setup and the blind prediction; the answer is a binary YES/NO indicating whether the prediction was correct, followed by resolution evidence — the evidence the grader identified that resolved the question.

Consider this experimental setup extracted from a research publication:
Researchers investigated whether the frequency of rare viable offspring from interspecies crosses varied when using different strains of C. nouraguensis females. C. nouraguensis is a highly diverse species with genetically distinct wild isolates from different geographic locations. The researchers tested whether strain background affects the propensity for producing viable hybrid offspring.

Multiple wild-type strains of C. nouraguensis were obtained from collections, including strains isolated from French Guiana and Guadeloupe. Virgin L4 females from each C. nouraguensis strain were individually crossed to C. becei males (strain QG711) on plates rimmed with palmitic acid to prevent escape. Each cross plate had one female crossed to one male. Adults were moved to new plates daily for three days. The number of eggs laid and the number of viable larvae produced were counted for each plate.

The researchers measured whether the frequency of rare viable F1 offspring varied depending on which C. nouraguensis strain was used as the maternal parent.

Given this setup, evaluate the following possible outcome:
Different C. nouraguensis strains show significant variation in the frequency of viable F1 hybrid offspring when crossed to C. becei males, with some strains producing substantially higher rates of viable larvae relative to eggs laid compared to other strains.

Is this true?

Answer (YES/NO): YES